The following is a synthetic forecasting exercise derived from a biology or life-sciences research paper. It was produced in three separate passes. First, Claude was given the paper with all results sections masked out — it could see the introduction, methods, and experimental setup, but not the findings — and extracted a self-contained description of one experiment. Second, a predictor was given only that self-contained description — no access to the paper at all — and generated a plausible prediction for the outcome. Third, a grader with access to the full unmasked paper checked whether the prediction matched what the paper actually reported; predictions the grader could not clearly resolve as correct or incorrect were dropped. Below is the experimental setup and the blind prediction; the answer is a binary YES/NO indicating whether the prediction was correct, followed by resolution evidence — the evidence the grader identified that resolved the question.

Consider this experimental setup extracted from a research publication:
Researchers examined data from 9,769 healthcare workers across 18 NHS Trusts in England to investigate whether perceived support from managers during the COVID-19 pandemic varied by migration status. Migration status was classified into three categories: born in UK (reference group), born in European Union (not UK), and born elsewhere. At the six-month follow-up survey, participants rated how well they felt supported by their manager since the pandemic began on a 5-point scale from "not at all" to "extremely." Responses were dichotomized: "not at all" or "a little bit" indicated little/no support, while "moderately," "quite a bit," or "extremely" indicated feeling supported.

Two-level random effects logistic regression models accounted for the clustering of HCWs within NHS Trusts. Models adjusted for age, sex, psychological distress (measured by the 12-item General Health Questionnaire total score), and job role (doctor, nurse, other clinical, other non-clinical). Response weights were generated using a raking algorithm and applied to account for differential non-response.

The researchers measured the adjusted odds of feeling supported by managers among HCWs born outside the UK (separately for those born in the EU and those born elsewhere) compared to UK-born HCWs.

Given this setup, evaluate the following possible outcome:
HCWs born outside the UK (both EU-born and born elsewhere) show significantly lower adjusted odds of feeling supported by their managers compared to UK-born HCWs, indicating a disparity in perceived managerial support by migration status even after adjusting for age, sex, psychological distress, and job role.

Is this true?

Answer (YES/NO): NO